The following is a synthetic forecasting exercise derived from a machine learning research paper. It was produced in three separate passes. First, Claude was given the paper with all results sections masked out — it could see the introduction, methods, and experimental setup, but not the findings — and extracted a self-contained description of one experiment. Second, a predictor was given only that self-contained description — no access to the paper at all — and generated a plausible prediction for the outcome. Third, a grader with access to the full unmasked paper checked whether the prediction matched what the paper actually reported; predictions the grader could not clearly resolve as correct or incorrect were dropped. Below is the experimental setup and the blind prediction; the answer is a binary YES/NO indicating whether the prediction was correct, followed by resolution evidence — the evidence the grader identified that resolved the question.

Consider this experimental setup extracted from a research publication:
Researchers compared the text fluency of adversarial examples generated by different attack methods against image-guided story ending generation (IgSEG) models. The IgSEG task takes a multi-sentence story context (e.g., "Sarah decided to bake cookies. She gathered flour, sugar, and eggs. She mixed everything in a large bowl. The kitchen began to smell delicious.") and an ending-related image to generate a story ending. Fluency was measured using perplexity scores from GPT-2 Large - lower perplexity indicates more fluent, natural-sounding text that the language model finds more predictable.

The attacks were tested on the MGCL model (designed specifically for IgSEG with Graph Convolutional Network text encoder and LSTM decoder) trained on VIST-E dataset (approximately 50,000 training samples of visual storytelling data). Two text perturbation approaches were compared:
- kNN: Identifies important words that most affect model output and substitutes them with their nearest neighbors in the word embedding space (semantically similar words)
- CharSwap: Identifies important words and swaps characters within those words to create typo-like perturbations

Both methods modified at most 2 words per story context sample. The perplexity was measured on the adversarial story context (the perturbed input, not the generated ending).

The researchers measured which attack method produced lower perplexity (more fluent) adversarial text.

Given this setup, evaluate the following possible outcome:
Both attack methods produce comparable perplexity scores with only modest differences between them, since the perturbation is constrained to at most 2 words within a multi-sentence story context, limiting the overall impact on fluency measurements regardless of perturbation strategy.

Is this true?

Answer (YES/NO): NO